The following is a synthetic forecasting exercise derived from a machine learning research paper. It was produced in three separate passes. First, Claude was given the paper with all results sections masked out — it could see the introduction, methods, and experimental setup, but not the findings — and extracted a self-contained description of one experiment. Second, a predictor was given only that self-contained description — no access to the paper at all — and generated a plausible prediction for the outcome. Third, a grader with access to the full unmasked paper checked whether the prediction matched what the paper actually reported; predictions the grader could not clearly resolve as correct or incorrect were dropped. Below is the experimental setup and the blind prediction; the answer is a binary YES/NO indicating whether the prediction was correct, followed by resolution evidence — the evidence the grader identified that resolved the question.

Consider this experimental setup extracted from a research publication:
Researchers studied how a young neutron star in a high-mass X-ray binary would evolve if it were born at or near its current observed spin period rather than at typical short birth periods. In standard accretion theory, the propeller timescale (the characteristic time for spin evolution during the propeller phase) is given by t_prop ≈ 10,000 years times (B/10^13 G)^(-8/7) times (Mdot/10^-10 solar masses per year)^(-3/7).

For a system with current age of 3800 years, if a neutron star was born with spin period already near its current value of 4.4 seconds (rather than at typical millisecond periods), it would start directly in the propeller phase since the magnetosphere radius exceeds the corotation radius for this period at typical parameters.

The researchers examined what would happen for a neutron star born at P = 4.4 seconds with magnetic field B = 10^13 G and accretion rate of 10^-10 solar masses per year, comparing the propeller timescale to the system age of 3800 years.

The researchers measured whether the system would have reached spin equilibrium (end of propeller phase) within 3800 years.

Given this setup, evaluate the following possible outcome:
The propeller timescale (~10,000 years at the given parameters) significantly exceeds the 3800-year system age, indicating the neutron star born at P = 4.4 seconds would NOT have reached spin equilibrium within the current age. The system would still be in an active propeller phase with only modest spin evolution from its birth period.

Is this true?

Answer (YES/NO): YES